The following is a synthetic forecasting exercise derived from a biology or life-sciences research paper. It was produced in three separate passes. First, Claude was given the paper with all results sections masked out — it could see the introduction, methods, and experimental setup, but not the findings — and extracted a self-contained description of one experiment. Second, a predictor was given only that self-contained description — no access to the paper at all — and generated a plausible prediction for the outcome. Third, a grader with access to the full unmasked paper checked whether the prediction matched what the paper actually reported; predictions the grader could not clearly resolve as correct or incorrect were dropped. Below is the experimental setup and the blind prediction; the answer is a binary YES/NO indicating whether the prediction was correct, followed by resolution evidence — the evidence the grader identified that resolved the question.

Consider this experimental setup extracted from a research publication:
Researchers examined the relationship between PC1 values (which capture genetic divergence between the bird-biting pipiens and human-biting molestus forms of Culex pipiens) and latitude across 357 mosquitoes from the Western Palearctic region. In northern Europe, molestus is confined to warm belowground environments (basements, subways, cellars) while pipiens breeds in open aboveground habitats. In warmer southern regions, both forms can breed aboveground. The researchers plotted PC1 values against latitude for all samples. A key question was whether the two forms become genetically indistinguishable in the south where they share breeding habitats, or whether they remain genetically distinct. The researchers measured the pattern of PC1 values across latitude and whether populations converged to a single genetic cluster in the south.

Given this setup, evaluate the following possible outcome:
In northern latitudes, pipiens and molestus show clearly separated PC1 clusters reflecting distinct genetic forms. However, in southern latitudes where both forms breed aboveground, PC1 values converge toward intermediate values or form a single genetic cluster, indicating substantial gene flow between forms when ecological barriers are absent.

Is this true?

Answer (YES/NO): NO